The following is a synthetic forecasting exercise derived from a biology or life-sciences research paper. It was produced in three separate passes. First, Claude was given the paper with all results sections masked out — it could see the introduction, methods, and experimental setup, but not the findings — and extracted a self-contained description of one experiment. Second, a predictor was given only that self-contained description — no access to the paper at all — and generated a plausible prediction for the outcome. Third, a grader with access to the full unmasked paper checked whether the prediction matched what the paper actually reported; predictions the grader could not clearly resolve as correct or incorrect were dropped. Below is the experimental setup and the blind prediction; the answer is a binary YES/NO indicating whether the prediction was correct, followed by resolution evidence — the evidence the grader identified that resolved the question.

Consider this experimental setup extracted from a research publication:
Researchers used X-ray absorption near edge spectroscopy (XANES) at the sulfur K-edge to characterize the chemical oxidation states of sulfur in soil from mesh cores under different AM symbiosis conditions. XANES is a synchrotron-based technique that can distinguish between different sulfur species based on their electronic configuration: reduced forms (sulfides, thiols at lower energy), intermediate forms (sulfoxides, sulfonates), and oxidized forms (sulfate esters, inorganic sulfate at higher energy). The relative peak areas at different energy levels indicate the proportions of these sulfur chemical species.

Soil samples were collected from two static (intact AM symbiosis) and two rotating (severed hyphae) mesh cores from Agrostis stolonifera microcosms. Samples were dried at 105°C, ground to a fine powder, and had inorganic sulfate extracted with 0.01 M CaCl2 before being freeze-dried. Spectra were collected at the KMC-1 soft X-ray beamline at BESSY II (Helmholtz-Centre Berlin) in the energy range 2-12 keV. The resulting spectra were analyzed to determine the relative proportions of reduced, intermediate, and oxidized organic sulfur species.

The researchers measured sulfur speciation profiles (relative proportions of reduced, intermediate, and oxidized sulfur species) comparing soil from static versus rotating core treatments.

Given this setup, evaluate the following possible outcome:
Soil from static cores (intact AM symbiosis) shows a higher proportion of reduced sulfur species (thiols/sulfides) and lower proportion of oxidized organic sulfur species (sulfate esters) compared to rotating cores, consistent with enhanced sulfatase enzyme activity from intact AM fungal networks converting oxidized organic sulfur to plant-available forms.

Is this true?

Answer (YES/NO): NO